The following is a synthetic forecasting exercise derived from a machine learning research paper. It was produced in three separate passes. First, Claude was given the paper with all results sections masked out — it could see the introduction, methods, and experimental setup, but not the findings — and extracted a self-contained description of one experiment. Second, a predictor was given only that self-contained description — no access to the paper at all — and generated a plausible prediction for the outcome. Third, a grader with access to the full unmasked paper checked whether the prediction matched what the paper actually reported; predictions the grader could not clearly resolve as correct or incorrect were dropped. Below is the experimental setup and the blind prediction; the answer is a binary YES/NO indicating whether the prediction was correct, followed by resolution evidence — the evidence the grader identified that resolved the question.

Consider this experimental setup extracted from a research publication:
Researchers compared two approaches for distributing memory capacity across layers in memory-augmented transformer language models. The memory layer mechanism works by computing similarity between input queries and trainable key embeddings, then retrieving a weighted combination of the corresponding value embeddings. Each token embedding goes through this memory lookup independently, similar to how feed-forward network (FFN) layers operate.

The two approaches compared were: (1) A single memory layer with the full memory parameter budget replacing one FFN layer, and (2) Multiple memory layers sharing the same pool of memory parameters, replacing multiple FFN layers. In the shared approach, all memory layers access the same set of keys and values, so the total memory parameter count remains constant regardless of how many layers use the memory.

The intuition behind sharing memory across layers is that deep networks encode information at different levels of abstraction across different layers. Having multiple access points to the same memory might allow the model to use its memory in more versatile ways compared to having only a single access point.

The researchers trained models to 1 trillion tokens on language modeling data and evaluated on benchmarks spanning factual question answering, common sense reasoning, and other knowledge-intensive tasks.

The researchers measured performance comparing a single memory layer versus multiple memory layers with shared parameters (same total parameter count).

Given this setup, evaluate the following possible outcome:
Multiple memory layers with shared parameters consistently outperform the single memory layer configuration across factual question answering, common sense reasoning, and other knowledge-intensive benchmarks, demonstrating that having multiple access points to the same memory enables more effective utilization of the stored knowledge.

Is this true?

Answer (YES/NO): YES